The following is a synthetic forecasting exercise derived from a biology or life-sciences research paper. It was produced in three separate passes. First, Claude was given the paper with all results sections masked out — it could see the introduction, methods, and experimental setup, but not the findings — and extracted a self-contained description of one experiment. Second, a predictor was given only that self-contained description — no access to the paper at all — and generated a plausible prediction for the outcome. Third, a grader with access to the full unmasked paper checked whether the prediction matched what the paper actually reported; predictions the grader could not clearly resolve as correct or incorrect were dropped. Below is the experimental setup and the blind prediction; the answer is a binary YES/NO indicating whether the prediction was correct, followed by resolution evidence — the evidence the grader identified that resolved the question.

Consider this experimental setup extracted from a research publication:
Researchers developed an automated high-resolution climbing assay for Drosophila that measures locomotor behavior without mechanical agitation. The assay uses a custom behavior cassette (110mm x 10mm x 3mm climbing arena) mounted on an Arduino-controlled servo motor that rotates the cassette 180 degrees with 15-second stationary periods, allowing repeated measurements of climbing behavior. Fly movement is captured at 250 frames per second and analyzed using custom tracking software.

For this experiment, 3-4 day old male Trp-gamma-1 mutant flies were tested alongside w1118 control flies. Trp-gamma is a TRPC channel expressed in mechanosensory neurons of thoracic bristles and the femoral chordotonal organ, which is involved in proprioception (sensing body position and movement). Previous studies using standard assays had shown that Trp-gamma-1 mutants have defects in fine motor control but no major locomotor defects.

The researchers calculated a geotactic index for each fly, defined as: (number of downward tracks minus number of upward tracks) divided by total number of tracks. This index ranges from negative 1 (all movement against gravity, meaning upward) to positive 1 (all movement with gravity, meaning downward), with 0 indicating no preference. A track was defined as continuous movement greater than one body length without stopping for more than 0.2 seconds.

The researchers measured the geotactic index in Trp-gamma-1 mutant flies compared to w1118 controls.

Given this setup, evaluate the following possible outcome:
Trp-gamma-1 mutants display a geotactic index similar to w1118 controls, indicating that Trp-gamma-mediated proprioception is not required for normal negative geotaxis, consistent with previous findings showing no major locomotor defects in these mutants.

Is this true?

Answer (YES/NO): NO